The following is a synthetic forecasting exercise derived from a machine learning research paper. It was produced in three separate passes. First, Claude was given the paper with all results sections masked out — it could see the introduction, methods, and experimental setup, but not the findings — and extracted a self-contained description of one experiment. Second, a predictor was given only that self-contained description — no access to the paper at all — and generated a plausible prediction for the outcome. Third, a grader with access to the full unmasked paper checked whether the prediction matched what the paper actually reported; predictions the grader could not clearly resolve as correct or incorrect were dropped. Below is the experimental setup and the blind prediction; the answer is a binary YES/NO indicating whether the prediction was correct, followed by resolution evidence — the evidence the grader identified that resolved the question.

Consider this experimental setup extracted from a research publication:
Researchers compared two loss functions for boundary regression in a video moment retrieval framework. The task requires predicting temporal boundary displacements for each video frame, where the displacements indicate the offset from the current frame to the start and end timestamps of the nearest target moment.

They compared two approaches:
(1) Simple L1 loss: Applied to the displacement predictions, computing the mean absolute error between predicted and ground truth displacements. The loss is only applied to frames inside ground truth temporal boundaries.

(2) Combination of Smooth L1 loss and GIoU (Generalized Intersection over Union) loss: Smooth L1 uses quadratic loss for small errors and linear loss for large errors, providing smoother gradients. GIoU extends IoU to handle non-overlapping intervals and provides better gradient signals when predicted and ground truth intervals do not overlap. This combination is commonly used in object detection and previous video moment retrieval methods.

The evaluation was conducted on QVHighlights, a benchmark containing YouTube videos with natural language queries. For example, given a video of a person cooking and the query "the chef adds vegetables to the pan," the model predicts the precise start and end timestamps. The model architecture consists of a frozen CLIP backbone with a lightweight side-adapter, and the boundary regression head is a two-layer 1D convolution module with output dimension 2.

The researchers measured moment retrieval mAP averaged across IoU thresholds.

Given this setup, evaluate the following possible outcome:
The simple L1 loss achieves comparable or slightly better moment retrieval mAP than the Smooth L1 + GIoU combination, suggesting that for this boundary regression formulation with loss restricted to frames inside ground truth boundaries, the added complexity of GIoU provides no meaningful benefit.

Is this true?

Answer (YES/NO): YES